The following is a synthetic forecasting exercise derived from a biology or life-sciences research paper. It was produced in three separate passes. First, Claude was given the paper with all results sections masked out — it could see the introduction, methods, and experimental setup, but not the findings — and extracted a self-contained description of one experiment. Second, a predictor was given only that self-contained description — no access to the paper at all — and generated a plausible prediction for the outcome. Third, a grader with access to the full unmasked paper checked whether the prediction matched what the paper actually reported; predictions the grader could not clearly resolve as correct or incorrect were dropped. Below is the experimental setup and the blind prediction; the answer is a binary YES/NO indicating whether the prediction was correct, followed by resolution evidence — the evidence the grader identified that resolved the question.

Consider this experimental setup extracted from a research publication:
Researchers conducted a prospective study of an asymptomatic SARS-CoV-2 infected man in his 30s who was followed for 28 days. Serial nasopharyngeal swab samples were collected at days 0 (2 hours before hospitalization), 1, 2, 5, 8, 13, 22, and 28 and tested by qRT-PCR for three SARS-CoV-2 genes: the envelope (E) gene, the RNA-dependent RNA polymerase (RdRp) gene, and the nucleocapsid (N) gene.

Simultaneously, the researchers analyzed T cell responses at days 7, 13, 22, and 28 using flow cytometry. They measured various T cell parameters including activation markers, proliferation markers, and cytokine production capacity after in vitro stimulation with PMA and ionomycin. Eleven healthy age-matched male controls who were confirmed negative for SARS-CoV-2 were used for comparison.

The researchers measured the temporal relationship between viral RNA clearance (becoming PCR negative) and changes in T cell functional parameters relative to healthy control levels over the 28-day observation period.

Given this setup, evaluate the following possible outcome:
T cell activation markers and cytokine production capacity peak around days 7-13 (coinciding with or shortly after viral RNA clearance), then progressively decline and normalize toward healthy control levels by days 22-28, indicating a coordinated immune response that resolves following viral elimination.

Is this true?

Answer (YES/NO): NO